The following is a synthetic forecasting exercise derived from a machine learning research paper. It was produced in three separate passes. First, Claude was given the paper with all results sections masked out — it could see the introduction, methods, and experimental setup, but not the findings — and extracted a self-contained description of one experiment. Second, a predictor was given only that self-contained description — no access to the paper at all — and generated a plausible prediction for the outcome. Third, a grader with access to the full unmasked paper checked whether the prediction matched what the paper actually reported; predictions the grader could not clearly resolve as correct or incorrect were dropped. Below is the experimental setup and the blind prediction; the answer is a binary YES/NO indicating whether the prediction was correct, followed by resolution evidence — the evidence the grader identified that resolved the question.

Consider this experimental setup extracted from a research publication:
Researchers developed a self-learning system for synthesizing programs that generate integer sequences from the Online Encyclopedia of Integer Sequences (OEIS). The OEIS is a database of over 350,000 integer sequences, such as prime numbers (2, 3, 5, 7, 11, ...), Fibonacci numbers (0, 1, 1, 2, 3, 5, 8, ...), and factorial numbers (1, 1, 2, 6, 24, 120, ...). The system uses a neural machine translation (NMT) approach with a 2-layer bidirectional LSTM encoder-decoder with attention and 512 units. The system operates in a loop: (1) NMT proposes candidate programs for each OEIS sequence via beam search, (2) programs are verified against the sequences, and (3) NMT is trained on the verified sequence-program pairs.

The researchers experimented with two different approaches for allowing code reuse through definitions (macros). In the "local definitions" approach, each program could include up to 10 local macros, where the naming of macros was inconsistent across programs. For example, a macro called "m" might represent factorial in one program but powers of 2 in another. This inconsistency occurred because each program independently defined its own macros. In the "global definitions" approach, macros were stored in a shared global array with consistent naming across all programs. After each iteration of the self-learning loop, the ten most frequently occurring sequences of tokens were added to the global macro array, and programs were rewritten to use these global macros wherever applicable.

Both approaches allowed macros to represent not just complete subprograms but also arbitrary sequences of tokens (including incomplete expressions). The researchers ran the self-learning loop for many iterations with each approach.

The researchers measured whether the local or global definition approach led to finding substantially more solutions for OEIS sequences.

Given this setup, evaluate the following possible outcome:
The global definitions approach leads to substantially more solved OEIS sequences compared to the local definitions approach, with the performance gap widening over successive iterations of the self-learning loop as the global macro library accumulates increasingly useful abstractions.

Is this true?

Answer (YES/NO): NO